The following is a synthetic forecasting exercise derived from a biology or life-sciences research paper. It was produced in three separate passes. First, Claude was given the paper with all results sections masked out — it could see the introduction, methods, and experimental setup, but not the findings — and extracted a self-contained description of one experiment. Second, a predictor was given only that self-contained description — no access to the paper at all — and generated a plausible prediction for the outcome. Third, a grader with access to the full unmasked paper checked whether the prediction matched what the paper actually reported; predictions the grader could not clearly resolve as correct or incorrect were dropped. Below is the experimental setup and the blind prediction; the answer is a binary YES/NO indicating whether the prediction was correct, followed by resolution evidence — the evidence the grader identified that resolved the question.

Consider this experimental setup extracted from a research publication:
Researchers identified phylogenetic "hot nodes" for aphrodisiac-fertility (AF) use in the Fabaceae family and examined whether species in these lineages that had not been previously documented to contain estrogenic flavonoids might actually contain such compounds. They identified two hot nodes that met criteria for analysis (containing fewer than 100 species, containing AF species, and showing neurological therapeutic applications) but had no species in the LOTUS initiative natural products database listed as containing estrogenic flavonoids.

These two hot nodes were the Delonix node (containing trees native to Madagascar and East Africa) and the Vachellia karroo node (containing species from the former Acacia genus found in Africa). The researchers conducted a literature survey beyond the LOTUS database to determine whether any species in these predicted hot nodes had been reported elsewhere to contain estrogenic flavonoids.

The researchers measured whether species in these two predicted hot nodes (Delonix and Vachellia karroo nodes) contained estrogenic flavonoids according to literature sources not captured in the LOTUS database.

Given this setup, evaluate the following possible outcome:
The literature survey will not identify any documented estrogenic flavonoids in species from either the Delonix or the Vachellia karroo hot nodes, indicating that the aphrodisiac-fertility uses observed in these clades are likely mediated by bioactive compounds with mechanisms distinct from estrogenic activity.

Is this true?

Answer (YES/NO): NO